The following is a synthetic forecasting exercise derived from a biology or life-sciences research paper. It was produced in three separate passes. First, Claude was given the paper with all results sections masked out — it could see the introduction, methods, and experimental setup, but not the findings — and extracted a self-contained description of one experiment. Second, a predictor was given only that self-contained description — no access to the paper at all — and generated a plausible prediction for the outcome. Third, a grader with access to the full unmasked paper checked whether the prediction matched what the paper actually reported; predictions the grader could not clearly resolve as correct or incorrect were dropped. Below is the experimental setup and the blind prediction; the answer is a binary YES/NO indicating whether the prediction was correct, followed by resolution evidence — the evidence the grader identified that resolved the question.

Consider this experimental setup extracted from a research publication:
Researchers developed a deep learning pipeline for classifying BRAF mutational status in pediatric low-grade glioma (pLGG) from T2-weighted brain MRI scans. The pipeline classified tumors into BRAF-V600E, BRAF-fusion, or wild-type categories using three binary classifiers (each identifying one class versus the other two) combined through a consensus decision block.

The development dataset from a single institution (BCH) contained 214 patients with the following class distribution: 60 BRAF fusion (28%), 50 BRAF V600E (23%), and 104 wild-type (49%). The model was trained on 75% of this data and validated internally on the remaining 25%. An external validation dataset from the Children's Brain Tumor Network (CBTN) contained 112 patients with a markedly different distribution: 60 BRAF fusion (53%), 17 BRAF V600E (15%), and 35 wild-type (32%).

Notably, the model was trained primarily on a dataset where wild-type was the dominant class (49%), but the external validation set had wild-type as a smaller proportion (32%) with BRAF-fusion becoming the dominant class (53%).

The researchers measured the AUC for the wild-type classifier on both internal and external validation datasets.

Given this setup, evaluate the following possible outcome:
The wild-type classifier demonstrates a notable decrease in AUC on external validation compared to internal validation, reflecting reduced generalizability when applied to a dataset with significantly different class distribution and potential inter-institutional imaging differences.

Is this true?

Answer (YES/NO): NO